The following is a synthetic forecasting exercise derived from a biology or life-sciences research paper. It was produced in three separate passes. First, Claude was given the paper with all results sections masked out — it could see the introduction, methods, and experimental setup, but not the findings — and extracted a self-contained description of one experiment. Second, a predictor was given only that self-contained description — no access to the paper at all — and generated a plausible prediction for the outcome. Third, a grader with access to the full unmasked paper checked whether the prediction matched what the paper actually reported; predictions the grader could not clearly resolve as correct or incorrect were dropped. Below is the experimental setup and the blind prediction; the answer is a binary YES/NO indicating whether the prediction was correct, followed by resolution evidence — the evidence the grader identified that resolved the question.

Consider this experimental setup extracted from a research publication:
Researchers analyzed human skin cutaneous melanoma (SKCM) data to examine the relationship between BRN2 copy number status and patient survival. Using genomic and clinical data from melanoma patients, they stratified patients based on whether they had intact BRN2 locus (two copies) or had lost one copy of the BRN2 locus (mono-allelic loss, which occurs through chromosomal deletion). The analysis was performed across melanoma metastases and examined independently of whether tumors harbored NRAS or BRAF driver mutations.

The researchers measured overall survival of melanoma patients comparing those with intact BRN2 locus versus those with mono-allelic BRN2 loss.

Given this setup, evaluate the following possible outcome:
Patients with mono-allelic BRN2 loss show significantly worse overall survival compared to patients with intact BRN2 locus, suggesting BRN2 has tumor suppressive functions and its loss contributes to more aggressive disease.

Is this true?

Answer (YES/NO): YES